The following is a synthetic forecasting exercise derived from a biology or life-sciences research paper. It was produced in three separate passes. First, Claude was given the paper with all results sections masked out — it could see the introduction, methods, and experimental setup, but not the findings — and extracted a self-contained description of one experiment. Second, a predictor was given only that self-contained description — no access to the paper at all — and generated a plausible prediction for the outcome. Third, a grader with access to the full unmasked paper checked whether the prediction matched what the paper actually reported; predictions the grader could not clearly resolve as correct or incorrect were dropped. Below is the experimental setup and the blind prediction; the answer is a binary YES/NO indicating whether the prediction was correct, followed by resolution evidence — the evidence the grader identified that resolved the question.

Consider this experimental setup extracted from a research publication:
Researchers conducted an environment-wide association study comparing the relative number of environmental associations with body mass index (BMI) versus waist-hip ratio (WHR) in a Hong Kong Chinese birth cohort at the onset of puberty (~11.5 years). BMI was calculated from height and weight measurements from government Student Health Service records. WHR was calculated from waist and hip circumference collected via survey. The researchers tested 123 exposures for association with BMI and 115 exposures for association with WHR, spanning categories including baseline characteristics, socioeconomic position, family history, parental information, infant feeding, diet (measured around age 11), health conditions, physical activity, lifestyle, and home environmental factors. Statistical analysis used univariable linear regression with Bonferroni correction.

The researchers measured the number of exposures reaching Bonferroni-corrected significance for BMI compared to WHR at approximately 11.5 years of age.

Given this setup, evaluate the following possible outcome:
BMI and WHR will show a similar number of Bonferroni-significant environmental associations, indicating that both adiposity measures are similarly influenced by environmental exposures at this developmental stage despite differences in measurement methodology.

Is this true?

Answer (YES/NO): YES